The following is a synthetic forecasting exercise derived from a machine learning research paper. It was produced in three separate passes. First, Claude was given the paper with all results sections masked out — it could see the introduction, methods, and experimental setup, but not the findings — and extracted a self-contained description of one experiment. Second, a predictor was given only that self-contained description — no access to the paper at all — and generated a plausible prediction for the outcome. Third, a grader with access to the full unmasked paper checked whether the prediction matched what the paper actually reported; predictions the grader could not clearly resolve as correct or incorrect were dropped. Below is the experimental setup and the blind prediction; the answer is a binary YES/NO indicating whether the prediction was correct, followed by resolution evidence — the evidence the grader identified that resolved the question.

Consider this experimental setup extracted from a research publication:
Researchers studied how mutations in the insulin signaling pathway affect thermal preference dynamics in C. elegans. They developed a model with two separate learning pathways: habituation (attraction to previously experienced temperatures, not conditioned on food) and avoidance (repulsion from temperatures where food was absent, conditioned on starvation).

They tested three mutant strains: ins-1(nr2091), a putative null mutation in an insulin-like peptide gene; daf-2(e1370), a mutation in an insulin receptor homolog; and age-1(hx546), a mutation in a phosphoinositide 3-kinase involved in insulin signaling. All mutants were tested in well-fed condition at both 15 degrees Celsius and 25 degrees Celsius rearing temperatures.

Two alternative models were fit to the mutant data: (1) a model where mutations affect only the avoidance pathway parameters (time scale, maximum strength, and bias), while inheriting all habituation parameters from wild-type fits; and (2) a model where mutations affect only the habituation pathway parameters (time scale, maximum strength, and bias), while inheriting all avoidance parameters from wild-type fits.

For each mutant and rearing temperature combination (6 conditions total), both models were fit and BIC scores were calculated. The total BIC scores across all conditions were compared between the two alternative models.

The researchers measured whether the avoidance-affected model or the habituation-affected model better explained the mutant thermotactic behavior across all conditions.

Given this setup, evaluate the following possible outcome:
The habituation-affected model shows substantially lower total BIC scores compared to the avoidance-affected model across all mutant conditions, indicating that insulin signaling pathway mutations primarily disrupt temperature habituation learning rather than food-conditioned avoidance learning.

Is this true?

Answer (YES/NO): NO